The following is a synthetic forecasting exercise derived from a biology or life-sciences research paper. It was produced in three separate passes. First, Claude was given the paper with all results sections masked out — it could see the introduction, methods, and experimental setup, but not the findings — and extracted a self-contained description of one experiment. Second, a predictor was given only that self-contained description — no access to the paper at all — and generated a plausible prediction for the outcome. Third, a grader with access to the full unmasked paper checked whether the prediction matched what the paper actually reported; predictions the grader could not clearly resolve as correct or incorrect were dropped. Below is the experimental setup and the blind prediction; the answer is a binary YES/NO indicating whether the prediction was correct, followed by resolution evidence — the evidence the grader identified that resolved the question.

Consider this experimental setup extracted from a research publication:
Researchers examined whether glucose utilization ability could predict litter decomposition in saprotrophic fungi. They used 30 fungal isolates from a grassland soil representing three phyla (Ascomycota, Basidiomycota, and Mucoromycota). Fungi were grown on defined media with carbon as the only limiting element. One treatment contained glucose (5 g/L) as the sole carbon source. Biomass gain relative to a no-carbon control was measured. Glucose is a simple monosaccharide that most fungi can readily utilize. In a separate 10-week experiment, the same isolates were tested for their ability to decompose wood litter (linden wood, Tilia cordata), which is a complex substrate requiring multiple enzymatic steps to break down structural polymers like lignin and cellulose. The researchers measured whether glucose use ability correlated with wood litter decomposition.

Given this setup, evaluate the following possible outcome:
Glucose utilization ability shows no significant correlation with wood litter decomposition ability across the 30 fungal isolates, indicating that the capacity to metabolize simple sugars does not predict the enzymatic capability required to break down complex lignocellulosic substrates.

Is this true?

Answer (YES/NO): NO